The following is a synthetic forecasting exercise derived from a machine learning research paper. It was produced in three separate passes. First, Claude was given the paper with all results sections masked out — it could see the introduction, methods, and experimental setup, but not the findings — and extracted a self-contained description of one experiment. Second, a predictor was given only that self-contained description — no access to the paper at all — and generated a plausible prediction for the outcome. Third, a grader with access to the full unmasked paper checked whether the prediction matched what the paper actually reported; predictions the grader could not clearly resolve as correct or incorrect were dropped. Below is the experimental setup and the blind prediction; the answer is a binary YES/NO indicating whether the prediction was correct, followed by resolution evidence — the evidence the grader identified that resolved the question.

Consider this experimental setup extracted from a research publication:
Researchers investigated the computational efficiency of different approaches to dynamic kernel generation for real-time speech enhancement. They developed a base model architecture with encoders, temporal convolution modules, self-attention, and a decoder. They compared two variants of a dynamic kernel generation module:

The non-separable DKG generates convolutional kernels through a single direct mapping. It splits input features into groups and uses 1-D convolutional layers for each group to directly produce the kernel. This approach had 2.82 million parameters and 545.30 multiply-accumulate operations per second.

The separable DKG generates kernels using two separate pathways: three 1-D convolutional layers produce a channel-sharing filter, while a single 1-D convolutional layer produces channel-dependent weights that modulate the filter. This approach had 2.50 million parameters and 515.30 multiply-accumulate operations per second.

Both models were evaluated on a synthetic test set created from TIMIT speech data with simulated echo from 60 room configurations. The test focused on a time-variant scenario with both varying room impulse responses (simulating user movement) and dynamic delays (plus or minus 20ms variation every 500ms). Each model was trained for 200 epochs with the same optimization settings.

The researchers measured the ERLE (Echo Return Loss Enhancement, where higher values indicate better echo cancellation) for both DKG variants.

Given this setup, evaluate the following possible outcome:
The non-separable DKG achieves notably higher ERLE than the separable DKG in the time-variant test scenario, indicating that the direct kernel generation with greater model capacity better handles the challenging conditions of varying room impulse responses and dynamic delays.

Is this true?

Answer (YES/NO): NO